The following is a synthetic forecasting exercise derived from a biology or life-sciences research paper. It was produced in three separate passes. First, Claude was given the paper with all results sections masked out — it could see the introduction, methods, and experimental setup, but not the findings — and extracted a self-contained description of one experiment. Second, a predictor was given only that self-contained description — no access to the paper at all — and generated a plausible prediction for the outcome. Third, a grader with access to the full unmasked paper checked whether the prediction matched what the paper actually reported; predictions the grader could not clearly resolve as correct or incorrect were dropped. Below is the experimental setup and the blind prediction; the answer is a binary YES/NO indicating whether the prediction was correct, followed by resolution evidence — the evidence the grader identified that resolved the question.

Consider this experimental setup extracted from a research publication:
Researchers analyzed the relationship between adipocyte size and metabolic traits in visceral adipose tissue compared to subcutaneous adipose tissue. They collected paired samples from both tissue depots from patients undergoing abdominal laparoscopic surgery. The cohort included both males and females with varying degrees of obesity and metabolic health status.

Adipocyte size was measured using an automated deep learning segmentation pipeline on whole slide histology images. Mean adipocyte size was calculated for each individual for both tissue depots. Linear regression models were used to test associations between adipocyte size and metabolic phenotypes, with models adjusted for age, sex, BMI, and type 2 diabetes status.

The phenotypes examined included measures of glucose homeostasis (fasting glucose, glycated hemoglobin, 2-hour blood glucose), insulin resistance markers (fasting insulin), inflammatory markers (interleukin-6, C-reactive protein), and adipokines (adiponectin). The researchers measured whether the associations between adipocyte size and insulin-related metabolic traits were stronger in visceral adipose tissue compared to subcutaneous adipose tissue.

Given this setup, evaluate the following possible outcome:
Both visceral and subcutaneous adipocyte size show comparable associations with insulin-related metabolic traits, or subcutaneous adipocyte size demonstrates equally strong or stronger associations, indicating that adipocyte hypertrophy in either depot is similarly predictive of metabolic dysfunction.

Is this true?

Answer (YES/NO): YES